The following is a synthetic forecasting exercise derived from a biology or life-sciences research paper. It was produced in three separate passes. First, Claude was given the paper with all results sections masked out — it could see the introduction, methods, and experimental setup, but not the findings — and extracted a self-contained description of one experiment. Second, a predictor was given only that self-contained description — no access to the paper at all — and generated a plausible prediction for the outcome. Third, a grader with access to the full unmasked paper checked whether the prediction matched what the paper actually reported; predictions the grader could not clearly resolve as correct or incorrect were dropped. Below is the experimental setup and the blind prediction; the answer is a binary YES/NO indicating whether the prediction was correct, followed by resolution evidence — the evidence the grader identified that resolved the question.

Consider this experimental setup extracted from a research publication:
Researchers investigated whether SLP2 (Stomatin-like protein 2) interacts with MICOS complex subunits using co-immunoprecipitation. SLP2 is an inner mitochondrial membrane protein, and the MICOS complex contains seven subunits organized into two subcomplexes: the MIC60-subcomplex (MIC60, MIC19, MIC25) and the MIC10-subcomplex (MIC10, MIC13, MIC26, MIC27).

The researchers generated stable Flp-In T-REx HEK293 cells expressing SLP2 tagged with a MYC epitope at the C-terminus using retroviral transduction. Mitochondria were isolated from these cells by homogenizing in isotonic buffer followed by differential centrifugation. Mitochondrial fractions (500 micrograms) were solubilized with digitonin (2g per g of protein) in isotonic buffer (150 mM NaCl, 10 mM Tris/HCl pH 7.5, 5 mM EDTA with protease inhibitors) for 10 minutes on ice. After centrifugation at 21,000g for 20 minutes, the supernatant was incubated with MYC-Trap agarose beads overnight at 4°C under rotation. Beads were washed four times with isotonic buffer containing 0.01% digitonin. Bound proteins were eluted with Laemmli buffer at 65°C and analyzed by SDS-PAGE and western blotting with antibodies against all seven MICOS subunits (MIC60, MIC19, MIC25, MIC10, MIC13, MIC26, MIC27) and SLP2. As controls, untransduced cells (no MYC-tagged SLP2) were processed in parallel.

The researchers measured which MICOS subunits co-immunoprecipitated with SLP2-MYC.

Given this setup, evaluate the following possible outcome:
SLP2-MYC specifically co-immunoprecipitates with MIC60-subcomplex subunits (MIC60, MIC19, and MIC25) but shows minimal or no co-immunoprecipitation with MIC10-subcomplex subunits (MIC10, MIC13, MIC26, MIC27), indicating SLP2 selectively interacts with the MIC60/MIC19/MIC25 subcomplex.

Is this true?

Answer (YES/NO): NO